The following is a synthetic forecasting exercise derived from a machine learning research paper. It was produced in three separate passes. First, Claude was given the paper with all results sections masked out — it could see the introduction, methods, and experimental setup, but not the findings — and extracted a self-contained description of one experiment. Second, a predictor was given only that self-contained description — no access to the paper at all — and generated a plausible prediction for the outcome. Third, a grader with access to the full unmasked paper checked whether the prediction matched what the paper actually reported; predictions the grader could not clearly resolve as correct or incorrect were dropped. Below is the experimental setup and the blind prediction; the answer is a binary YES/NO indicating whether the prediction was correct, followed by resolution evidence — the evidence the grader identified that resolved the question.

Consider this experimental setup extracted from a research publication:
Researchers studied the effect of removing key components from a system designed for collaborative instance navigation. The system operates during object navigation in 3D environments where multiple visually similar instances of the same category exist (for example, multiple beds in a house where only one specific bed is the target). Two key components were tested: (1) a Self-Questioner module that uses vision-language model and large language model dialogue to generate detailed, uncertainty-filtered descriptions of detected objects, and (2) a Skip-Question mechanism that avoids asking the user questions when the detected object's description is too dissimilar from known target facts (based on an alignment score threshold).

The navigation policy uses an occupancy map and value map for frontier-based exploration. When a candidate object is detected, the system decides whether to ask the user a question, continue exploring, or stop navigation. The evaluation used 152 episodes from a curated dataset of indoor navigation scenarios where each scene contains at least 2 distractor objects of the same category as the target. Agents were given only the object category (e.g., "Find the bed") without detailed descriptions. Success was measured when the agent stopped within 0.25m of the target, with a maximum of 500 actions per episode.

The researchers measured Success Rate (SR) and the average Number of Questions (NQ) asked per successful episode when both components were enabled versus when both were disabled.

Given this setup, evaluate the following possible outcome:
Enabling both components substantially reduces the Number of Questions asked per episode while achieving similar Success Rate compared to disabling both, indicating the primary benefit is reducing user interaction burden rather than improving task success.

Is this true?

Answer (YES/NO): NO